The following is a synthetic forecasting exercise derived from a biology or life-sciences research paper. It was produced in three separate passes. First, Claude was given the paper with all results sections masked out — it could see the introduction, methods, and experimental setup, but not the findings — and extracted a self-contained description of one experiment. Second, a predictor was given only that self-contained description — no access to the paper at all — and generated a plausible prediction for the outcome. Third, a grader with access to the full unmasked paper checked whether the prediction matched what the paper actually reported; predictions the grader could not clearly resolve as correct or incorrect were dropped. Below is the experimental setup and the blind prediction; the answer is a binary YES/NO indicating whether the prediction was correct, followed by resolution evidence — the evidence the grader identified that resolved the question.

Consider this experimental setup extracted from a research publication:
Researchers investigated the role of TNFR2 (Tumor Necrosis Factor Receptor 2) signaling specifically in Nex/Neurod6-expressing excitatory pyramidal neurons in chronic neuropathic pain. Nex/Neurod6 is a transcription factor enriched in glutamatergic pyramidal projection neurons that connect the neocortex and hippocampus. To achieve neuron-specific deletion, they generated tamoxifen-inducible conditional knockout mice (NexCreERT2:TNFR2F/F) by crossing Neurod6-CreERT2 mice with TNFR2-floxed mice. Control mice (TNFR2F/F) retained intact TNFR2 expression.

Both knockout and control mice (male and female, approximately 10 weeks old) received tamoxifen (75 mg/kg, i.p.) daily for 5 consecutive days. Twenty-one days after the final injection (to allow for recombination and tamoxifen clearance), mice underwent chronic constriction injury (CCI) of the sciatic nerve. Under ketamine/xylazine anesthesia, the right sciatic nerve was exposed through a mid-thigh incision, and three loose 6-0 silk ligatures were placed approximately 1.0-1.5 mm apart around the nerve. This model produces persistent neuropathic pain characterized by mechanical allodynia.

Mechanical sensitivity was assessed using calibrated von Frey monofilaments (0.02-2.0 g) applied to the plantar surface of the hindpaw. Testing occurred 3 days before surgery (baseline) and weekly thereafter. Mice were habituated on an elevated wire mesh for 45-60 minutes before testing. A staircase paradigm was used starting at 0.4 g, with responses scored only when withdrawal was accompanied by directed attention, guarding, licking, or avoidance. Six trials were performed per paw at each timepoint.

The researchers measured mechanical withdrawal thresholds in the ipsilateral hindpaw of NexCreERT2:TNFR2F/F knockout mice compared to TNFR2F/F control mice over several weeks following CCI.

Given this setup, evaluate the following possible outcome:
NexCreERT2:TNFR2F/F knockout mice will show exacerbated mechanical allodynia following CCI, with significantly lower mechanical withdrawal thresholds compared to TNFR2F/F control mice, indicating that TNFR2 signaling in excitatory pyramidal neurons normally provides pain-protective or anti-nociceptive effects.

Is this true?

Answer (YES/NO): YES